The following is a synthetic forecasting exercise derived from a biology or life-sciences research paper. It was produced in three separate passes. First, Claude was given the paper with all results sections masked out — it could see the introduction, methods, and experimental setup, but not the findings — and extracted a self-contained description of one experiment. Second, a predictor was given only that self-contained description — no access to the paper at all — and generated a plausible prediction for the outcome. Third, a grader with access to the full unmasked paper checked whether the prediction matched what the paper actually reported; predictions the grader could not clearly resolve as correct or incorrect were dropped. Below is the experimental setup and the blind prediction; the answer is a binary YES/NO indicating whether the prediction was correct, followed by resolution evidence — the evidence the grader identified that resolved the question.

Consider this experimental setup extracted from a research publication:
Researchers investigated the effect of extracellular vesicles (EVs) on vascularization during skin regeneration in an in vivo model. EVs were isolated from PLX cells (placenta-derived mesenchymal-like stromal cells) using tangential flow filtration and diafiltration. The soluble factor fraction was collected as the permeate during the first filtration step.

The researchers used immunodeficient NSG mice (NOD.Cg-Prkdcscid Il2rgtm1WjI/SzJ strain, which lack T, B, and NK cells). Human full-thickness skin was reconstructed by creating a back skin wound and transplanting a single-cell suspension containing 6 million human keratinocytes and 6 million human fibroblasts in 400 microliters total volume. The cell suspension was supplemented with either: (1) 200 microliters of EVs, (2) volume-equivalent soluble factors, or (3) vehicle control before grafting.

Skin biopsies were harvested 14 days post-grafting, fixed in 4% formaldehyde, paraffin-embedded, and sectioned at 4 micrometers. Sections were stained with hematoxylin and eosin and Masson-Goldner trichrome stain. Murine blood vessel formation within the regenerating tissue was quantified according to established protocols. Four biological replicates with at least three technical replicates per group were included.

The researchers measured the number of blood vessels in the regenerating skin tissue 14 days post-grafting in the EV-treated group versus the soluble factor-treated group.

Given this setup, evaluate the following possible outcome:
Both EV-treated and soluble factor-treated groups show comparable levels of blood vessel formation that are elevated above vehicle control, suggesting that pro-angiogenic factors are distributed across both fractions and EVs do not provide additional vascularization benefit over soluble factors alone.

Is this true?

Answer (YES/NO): NO